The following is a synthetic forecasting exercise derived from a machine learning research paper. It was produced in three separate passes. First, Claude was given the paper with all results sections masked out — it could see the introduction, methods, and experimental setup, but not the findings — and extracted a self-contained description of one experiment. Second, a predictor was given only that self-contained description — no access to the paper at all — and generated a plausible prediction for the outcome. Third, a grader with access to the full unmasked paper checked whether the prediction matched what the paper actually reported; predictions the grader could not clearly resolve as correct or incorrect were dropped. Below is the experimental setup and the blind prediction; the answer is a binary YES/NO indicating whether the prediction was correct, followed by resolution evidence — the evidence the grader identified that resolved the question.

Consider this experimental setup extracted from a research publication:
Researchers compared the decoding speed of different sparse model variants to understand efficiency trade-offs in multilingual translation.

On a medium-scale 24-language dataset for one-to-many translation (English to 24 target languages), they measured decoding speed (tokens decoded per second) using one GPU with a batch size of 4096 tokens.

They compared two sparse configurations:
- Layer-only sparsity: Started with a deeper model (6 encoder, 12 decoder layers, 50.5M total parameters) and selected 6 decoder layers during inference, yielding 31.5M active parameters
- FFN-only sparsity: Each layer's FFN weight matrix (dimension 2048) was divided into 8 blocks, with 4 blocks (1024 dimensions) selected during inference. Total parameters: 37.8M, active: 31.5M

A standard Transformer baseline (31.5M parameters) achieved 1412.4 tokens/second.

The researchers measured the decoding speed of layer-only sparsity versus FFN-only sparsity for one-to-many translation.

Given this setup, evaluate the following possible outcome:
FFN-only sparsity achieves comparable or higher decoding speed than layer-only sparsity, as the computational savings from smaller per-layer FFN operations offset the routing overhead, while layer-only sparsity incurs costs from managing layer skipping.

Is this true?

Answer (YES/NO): NO